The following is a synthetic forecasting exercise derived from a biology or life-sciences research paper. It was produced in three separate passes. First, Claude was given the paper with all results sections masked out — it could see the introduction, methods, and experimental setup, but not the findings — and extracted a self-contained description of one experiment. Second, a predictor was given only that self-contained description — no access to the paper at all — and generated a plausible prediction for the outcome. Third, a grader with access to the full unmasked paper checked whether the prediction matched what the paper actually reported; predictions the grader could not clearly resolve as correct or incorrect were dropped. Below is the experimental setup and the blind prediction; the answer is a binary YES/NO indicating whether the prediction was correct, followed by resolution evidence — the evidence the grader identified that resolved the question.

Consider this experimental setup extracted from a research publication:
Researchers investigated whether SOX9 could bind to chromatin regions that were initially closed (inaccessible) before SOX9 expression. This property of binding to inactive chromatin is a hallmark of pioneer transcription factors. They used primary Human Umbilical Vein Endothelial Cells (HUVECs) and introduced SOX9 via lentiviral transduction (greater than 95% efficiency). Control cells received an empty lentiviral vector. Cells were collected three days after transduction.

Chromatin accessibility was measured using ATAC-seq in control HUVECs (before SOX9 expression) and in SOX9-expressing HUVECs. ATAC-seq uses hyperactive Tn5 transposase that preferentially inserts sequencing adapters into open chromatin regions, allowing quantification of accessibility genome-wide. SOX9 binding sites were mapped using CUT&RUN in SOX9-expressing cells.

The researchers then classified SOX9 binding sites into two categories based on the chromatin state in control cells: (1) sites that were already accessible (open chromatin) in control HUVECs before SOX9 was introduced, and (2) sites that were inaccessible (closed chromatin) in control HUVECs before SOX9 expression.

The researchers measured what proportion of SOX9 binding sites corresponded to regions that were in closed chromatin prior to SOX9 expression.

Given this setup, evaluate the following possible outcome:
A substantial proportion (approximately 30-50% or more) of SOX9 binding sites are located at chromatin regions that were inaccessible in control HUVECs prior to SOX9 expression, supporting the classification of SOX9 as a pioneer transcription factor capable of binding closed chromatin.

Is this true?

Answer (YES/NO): YES